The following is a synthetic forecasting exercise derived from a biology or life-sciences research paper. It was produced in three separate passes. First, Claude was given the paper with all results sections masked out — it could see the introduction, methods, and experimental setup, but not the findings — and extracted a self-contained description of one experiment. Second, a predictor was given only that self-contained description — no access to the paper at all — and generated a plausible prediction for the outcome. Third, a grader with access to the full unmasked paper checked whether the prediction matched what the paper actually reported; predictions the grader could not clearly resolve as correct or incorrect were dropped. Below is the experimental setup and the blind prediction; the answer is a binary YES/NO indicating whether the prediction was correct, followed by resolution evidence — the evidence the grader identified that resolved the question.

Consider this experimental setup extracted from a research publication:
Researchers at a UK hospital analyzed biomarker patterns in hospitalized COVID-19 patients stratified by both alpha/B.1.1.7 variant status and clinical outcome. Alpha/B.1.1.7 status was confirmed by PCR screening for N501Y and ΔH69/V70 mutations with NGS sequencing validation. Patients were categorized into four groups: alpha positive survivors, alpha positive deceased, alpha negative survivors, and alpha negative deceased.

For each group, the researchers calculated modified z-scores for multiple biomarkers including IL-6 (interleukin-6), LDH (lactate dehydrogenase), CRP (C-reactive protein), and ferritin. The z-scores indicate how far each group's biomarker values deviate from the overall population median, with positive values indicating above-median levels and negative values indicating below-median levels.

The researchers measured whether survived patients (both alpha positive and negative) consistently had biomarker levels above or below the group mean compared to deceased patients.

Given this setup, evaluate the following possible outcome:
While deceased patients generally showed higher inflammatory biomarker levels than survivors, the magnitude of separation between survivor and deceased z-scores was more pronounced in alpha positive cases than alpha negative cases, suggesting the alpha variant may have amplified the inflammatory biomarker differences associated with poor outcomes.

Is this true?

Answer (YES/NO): NO